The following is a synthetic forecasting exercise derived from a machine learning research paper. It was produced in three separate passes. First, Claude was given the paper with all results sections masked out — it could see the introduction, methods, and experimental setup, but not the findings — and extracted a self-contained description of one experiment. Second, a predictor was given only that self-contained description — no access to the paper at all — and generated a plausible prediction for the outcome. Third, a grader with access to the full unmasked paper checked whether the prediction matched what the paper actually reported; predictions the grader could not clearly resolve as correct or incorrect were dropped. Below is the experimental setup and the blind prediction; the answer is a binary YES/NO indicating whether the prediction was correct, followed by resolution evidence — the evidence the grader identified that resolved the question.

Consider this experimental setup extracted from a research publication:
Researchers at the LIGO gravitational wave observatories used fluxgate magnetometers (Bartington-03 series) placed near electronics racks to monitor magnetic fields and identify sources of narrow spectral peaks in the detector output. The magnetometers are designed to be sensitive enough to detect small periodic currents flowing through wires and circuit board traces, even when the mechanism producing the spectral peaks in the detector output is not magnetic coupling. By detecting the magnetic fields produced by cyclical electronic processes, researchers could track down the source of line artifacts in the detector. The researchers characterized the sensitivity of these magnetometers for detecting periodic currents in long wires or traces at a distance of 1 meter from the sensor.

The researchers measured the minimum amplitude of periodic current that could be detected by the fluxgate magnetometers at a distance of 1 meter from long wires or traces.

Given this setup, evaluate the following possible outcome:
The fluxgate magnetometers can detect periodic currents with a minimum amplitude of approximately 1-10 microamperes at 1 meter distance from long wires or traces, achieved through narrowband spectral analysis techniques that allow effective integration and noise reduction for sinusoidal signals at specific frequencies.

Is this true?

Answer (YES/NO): NO